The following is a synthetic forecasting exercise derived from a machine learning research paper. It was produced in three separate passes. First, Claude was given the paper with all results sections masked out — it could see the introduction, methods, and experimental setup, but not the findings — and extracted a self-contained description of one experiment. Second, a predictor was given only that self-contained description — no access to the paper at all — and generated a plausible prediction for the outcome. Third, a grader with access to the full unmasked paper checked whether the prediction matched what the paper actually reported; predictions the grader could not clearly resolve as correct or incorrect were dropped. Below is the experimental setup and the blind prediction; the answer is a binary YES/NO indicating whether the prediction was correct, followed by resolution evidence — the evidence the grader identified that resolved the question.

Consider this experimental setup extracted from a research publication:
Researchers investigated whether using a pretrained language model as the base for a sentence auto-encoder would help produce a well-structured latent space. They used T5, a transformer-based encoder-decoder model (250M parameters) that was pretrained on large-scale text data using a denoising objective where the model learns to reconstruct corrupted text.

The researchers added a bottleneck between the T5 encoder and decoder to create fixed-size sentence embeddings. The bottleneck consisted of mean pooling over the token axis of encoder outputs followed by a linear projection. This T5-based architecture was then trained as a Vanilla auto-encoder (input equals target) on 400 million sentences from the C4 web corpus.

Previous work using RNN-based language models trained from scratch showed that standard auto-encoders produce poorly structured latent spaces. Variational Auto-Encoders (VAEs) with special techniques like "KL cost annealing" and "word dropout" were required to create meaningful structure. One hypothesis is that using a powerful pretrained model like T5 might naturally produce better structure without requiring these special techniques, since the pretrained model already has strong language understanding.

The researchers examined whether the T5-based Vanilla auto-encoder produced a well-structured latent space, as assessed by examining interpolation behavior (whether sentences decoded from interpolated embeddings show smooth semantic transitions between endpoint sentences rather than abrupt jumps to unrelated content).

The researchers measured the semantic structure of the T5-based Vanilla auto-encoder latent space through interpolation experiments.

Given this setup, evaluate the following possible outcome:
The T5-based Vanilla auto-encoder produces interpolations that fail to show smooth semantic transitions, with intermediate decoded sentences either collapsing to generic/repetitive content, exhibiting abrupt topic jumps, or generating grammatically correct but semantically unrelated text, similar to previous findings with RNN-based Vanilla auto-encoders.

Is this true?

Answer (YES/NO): YES